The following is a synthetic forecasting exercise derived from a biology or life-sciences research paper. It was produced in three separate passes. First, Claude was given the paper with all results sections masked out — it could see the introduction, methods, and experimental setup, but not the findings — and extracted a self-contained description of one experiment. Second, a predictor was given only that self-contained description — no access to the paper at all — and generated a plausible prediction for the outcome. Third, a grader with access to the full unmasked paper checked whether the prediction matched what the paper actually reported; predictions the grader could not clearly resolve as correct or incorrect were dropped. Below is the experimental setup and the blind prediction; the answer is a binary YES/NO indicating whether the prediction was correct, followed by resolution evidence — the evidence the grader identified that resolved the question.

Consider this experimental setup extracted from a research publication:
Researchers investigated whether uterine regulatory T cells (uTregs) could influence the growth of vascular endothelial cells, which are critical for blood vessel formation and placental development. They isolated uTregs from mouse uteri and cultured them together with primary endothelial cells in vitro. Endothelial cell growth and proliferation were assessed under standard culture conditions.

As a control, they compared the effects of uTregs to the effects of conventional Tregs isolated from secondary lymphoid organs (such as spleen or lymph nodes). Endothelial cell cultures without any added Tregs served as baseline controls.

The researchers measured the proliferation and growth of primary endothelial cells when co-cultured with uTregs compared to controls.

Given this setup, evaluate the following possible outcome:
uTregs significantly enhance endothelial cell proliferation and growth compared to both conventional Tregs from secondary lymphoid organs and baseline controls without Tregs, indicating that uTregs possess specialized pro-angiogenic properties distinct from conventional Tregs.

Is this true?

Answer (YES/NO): YES